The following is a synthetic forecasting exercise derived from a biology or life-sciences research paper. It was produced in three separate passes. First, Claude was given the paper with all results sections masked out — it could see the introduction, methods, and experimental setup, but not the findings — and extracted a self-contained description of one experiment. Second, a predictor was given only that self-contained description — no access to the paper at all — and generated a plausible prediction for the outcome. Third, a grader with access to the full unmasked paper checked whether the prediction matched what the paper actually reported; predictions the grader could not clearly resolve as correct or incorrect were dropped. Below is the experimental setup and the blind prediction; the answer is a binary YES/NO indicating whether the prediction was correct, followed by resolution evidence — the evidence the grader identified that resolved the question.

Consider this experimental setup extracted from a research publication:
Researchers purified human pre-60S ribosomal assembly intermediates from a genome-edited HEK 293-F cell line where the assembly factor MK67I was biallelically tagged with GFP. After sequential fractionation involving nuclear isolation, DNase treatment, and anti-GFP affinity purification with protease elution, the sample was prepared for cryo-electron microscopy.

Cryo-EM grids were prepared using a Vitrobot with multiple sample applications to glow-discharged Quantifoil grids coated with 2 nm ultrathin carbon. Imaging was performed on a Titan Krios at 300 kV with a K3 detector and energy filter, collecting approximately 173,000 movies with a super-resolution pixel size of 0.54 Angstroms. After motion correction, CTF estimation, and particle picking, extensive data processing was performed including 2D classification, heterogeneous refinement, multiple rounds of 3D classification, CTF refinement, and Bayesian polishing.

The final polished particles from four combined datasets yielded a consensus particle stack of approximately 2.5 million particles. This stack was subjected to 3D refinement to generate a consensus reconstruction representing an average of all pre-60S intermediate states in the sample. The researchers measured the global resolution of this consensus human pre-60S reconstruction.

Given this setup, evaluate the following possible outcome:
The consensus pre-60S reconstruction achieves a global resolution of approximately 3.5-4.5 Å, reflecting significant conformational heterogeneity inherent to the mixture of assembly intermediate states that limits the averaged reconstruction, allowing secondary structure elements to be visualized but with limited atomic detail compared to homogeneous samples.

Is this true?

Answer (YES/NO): NO